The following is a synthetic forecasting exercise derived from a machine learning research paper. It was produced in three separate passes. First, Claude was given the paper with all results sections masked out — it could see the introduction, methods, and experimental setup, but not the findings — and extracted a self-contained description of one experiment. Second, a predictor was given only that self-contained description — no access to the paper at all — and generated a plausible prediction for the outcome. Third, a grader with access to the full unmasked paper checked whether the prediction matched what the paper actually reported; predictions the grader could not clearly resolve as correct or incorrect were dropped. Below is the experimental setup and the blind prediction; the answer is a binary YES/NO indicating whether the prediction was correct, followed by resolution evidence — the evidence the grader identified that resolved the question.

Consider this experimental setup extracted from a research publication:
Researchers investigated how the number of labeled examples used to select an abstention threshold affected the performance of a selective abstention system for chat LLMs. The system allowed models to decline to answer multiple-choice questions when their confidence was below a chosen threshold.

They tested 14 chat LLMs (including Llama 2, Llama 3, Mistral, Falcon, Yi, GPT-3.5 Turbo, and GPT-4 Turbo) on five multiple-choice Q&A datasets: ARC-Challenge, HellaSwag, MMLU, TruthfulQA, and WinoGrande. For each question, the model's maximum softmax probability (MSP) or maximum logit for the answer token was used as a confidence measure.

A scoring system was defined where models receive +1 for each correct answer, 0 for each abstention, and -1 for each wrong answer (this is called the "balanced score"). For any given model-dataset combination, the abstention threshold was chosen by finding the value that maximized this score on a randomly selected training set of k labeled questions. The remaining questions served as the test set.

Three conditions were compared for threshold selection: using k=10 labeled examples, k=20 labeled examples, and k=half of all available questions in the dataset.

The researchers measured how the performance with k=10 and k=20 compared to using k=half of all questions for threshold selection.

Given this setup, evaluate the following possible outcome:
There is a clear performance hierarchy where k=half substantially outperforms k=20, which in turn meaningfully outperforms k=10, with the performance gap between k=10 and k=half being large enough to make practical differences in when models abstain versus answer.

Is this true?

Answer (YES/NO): NO